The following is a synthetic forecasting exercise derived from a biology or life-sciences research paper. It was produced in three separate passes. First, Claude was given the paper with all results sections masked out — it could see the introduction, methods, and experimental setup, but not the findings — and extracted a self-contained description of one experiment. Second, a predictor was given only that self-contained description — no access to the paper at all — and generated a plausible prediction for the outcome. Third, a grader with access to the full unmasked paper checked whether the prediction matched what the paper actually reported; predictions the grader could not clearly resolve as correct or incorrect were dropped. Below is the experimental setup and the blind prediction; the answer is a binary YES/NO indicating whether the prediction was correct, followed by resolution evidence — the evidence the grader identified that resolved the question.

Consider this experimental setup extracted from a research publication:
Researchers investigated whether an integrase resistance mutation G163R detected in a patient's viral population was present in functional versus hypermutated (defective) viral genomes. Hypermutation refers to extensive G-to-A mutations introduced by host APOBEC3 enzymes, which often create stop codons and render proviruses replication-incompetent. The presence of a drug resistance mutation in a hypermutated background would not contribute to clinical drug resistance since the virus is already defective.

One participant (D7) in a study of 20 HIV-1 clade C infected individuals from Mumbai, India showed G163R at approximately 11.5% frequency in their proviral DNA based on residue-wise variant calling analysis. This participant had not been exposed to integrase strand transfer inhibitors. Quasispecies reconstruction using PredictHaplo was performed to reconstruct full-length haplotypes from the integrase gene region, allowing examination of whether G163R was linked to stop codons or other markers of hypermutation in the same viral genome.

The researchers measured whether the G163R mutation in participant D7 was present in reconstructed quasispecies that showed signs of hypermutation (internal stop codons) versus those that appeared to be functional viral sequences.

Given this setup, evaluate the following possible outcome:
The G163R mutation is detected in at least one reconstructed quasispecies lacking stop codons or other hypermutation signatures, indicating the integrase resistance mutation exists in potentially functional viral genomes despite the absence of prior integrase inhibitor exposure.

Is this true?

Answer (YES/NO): NO